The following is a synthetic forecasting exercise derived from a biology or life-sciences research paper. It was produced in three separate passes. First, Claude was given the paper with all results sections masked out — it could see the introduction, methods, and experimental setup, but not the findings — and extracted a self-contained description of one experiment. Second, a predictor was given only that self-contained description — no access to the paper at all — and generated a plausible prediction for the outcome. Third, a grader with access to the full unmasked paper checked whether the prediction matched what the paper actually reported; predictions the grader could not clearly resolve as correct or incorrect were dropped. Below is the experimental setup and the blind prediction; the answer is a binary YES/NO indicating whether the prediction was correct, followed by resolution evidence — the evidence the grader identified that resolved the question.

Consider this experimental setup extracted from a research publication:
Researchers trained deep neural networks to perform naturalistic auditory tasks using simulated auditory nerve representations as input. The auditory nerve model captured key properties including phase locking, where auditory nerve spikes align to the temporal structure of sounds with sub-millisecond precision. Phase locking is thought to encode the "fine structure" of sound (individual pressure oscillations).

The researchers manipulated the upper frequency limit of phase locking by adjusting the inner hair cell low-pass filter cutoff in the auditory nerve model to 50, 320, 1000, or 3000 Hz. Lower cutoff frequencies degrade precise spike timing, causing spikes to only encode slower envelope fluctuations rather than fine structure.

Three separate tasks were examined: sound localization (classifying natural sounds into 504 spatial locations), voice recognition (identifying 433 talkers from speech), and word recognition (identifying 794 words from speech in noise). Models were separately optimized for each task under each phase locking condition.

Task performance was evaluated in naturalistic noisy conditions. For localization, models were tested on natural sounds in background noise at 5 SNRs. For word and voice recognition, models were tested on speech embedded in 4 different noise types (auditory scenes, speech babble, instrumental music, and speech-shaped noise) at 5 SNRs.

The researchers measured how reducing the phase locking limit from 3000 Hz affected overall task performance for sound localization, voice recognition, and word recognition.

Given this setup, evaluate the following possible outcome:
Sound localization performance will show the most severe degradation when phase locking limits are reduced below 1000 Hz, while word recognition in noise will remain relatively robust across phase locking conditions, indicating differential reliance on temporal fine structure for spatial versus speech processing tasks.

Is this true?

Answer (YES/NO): NO